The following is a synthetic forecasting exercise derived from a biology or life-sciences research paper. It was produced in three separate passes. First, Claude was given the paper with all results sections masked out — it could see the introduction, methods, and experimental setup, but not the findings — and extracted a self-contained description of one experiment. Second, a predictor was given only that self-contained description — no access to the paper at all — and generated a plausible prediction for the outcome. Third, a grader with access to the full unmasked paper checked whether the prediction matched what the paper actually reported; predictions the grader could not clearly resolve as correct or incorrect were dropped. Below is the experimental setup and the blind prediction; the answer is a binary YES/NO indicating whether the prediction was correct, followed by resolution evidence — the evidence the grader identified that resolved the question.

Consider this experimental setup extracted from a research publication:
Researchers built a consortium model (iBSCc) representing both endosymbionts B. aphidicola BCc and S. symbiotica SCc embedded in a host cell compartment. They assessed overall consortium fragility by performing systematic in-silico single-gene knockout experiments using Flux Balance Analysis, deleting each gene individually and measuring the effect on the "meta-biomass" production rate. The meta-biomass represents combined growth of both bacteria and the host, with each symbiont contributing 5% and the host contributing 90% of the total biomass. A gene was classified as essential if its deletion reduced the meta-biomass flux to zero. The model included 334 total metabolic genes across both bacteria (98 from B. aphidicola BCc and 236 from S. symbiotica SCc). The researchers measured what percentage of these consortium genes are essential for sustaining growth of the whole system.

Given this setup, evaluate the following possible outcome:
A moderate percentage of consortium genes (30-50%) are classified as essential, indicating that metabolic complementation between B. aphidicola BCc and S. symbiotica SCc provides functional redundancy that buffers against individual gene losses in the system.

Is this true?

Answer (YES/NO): NO